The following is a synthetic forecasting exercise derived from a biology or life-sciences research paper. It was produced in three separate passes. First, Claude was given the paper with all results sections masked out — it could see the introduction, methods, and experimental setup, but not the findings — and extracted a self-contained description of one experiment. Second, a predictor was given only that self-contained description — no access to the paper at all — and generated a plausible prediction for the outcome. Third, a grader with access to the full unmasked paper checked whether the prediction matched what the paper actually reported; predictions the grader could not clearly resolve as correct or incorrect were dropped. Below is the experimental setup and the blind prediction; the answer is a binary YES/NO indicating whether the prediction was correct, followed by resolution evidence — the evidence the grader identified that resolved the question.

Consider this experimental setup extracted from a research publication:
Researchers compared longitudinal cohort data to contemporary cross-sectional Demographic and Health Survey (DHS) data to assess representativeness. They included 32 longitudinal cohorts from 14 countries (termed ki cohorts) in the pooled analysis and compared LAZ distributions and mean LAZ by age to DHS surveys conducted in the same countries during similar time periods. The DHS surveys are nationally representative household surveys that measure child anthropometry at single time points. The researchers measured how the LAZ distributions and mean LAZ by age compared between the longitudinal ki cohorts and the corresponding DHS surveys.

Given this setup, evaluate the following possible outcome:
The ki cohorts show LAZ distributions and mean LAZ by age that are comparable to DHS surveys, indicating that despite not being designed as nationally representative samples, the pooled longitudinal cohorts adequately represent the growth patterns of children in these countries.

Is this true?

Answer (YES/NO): NO